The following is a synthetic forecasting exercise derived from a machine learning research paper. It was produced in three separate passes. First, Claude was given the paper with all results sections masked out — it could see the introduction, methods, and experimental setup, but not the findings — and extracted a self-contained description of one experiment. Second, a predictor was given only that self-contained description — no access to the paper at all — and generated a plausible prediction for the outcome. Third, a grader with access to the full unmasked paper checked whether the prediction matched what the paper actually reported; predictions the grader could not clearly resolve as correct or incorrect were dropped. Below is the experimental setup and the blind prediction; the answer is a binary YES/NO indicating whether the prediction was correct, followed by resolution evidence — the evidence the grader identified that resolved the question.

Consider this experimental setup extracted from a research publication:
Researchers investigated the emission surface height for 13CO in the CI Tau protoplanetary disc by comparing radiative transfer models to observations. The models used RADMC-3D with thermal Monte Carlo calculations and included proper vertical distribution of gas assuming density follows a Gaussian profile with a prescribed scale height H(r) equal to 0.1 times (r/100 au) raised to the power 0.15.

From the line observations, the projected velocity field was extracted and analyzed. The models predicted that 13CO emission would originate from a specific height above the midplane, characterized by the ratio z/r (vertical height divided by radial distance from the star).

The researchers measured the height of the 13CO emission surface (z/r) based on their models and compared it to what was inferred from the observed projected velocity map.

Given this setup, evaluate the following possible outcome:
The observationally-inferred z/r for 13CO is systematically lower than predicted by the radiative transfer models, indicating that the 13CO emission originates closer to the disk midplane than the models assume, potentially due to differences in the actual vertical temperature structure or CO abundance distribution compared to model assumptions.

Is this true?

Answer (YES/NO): NO